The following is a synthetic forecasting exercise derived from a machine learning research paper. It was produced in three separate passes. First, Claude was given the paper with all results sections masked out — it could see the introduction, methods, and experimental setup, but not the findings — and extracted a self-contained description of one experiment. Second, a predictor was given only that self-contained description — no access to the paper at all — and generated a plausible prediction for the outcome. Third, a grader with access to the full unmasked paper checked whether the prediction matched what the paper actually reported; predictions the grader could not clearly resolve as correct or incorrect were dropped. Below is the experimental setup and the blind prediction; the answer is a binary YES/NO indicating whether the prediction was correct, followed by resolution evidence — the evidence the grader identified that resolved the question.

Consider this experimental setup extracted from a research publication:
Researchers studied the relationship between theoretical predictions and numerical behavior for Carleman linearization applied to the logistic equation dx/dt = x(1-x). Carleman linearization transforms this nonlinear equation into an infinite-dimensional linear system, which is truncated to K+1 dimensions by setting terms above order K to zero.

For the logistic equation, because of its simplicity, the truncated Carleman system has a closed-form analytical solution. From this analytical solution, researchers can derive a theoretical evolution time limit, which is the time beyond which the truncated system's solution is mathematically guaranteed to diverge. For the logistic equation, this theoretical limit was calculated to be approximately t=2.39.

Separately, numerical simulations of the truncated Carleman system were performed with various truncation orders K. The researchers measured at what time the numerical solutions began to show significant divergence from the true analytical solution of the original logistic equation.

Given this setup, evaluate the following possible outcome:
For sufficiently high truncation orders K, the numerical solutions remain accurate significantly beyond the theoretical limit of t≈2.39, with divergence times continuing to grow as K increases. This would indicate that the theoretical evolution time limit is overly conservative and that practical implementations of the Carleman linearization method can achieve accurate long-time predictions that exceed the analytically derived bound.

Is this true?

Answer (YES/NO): NO